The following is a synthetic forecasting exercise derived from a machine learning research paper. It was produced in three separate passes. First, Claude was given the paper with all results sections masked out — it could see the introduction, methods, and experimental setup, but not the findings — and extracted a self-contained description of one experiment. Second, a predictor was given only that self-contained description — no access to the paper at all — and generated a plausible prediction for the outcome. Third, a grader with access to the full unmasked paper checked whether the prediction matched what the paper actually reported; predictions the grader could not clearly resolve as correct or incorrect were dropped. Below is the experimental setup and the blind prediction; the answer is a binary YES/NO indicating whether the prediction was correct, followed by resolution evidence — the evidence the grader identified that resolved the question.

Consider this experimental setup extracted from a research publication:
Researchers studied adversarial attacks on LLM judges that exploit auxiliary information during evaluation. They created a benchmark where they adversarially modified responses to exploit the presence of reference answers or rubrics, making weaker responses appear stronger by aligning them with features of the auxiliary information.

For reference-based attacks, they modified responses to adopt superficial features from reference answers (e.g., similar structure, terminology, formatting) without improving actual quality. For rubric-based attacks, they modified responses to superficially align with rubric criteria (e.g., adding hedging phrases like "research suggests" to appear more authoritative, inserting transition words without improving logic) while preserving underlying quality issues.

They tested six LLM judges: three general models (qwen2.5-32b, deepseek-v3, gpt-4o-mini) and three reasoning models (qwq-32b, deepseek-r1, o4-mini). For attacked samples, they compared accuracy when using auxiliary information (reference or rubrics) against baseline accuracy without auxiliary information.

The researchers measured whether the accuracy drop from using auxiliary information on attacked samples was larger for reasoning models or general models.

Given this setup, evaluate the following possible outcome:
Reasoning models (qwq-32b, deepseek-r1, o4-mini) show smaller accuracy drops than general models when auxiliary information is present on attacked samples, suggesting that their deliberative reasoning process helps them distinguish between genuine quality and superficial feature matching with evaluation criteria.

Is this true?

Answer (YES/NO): NO